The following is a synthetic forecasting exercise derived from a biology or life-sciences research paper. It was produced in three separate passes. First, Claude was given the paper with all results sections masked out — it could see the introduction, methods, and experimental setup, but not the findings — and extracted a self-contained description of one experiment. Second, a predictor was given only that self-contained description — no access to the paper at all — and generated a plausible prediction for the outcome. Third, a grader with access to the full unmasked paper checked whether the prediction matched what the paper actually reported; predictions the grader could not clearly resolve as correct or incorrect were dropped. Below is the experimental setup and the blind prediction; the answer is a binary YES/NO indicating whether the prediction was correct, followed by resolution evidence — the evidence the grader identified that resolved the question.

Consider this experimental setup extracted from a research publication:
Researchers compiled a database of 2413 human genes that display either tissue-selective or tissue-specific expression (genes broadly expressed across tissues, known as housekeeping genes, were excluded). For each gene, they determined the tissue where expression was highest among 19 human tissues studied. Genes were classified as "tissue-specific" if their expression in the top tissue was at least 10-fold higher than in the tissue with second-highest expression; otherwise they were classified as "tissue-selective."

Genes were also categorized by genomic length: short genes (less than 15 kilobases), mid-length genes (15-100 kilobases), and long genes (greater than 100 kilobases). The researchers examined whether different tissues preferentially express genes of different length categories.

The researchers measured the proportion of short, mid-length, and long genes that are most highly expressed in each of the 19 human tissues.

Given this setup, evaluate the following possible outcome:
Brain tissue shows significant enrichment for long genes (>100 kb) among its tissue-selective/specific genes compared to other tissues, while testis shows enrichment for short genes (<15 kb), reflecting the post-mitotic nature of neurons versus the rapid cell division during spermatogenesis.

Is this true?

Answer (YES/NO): YES